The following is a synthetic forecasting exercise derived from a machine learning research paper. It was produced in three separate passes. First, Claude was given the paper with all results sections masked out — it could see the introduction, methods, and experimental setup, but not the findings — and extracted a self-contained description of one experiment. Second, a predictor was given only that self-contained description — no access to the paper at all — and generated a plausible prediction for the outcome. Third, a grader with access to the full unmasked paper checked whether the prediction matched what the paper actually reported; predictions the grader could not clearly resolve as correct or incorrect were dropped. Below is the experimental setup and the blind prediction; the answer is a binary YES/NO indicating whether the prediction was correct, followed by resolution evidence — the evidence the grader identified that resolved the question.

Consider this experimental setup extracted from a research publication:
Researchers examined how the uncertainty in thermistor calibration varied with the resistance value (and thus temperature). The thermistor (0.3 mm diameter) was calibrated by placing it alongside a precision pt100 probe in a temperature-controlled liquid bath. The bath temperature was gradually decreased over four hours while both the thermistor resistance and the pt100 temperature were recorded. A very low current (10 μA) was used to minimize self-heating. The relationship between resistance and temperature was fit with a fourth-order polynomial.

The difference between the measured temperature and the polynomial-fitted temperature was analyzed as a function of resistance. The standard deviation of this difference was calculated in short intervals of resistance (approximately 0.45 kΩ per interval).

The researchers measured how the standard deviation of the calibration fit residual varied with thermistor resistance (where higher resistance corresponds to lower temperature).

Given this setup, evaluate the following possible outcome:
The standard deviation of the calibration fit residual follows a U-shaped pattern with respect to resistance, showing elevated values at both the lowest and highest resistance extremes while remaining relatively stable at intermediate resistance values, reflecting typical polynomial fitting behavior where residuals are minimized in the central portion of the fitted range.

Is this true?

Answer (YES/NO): NO